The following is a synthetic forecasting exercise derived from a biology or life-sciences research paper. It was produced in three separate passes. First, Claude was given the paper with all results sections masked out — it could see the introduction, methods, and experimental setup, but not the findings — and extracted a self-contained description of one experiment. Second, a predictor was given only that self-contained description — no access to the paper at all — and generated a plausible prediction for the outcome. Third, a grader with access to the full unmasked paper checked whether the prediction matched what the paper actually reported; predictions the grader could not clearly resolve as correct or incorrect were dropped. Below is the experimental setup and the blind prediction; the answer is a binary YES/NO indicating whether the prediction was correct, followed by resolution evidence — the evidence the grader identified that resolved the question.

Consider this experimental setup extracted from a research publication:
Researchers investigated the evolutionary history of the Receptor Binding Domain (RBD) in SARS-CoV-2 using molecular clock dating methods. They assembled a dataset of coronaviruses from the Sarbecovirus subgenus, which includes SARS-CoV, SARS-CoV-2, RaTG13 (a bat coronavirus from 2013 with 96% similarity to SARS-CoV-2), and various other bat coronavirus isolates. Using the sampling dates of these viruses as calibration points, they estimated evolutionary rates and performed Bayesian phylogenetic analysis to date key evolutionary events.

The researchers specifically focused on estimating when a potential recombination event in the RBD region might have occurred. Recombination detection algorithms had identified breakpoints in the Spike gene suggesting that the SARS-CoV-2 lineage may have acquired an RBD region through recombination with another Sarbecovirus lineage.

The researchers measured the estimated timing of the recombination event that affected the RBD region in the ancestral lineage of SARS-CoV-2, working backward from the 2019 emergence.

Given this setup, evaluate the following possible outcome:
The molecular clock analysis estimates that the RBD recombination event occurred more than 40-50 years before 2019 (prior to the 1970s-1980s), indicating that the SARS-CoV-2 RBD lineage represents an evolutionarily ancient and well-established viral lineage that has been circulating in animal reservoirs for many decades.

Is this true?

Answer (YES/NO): NO